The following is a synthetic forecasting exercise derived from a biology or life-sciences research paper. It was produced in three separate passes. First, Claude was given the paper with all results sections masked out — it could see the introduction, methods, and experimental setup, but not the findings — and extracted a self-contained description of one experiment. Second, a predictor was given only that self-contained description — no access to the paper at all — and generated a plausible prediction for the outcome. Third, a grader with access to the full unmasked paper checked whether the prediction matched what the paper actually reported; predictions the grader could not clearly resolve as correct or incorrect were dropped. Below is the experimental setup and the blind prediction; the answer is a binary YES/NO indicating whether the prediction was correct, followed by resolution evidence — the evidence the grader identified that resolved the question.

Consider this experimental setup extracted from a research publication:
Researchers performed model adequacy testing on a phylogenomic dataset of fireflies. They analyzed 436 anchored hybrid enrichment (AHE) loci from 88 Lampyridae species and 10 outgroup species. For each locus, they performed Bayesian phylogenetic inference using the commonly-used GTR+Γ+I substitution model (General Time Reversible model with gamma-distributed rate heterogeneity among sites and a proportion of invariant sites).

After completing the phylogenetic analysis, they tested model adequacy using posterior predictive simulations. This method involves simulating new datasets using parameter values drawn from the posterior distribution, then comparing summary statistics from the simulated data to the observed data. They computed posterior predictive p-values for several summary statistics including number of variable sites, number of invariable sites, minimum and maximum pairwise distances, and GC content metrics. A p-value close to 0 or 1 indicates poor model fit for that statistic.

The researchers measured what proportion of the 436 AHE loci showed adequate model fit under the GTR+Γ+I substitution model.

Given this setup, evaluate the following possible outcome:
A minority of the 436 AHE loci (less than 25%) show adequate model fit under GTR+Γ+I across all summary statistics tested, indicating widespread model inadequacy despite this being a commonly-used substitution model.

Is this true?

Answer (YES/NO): NO